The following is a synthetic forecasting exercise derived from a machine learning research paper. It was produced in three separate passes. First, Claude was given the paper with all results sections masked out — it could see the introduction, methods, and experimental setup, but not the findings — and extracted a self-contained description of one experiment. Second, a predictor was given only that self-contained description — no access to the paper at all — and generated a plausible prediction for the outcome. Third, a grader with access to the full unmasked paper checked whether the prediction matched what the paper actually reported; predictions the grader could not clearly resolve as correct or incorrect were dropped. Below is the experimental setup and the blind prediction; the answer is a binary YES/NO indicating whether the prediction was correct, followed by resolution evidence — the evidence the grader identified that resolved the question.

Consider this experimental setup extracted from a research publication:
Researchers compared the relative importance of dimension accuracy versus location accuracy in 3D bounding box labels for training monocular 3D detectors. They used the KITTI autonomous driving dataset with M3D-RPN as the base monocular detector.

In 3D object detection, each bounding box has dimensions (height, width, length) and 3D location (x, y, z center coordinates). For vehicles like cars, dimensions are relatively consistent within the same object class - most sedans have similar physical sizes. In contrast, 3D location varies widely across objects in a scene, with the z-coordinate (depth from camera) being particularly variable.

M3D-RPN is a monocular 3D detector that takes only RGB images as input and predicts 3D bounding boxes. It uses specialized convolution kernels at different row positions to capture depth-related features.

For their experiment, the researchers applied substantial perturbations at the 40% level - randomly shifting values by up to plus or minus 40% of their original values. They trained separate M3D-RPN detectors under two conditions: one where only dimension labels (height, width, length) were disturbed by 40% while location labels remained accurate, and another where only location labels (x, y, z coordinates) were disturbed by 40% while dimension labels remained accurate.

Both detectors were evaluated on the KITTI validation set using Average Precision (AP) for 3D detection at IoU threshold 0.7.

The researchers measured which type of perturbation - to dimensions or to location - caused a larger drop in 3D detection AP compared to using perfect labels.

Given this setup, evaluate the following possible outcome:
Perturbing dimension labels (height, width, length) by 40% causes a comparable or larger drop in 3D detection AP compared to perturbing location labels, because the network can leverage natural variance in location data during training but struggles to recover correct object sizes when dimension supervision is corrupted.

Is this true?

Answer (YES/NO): NO